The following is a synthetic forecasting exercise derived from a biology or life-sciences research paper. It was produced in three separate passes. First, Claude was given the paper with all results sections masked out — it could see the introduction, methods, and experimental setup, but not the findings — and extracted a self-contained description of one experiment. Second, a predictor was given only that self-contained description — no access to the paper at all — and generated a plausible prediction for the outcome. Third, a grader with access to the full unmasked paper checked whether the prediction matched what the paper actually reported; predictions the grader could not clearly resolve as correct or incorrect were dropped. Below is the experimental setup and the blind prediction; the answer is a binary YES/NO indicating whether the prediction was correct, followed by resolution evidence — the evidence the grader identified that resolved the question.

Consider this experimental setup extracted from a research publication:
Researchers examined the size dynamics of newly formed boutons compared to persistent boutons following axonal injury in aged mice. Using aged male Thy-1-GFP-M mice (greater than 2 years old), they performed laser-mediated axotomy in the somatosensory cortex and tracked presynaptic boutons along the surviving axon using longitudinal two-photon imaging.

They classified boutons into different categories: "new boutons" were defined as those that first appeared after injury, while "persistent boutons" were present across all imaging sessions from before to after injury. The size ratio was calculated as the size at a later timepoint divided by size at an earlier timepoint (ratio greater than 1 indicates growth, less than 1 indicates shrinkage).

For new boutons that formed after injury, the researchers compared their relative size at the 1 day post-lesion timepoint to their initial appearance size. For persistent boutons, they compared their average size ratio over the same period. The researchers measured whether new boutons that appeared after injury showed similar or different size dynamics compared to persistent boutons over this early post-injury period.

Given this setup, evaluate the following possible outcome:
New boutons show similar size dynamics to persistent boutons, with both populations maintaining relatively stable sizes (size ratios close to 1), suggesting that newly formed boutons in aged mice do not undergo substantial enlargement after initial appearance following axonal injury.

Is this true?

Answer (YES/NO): NO